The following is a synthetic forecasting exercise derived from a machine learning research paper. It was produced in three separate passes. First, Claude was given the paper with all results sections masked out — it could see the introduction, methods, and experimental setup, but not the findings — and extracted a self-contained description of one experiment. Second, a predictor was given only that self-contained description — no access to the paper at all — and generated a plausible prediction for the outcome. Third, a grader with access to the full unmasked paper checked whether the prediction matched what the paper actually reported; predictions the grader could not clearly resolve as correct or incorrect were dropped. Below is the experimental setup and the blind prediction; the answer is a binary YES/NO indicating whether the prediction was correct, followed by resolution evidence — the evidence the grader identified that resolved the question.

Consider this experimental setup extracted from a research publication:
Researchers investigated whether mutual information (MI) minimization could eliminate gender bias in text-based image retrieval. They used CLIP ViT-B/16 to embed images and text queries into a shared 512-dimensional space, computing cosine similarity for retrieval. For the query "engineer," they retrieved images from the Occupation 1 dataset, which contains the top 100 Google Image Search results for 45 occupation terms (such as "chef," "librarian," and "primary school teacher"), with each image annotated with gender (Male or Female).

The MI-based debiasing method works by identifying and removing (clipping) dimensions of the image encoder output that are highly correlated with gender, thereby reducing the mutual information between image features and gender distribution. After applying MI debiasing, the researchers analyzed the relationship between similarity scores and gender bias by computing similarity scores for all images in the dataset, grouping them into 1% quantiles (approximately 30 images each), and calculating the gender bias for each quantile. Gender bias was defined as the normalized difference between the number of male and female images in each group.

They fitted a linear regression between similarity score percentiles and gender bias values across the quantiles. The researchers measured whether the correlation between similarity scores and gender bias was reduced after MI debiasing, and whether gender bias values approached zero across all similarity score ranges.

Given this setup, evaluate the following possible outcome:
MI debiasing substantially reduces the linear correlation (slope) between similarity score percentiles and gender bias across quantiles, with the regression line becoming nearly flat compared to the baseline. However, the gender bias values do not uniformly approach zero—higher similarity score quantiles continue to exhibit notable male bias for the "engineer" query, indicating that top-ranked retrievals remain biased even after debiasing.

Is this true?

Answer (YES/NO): YES